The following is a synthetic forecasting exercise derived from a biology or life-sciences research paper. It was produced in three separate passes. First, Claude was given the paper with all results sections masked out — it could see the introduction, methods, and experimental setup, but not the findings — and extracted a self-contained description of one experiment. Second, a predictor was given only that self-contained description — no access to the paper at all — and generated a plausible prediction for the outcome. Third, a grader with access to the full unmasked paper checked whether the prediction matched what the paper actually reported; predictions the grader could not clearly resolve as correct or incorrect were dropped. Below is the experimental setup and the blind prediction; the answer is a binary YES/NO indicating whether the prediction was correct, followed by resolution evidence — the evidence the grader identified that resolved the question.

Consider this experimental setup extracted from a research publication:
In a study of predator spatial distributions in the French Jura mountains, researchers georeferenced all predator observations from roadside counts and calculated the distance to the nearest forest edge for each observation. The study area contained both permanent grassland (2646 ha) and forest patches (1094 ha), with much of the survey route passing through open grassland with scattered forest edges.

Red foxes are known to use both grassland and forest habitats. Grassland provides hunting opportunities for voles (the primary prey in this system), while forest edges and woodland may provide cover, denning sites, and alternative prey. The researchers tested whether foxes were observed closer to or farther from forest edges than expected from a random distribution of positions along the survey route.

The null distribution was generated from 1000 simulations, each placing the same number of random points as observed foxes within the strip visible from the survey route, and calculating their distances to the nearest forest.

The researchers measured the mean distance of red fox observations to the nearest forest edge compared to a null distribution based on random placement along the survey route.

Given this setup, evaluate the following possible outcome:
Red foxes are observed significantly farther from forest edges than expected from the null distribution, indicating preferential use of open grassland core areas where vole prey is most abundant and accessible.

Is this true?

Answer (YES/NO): NO